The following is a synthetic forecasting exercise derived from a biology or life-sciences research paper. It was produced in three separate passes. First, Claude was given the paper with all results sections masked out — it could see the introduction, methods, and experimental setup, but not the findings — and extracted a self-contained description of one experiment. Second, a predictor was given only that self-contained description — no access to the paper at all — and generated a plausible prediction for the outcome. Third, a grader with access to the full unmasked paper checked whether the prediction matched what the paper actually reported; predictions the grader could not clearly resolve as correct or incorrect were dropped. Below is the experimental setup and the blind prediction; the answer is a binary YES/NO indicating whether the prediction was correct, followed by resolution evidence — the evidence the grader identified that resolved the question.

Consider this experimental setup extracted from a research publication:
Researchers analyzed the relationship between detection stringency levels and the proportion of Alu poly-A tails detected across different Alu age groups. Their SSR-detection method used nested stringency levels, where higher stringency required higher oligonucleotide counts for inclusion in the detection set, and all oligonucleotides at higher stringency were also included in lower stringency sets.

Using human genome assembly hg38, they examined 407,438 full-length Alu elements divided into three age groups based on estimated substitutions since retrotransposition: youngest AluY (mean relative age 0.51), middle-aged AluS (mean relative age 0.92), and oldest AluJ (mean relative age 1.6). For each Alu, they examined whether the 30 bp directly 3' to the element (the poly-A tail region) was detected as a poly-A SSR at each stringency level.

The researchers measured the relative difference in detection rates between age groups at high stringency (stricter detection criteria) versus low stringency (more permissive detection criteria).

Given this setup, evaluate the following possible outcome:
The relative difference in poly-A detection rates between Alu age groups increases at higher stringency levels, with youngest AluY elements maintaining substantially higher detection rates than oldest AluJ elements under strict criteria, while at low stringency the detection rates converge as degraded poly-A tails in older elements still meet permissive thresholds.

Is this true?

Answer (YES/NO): YES